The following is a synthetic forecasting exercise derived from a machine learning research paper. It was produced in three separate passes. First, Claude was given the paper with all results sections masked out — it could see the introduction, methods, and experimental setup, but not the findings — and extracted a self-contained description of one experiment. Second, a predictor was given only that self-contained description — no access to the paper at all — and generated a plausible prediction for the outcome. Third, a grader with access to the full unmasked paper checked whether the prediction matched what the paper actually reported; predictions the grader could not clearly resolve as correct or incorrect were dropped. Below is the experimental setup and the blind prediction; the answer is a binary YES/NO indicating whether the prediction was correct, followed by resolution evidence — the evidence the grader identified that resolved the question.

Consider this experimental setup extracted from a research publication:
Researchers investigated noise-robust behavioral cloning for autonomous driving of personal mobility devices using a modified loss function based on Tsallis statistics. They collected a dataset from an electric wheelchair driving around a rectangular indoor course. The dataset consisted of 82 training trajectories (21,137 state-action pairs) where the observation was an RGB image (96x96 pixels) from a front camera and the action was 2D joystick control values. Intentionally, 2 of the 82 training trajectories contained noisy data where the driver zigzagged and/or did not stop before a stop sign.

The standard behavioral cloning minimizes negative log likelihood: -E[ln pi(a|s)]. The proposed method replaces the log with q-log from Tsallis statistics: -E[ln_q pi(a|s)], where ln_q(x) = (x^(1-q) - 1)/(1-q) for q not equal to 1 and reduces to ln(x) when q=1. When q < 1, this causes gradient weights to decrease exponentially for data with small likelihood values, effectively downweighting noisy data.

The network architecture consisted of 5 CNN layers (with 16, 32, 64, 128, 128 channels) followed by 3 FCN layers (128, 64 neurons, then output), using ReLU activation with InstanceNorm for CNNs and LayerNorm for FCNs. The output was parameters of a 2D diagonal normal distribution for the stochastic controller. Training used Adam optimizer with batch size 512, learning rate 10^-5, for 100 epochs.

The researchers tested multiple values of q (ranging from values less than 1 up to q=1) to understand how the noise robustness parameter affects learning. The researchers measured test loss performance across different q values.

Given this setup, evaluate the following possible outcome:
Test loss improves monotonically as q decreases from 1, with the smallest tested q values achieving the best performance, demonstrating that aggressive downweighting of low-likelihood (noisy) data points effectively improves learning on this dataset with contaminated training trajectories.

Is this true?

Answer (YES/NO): NO